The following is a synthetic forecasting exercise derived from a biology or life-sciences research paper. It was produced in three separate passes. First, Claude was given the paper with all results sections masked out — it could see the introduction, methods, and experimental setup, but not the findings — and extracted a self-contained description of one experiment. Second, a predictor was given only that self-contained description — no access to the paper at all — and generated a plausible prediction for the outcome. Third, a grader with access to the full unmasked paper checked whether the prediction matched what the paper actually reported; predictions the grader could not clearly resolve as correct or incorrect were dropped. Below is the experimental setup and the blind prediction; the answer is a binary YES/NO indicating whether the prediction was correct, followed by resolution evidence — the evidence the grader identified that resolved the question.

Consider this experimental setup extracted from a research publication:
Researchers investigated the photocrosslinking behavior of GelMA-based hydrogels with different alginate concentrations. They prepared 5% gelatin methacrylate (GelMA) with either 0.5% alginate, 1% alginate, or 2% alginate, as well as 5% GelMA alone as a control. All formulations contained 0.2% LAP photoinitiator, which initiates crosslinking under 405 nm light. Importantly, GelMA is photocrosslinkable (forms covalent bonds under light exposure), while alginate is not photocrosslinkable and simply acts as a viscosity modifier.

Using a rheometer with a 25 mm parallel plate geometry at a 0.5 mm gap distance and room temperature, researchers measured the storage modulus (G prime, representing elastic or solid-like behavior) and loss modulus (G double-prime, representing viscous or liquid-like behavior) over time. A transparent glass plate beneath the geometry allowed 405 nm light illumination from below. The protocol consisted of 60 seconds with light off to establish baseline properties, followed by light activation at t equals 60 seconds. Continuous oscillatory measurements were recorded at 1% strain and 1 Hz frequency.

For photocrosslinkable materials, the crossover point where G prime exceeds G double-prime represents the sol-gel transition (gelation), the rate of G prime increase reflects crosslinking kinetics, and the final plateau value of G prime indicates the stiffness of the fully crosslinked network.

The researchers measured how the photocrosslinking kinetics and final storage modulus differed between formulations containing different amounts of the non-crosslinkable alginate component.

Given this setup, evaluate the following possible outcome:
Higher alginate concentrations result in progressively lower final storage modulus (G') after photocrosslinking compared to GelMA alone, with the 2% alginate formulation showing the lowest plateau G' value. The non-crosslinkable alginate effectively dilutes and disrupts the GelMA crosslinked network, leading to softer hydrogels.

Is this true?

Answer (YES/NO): YES